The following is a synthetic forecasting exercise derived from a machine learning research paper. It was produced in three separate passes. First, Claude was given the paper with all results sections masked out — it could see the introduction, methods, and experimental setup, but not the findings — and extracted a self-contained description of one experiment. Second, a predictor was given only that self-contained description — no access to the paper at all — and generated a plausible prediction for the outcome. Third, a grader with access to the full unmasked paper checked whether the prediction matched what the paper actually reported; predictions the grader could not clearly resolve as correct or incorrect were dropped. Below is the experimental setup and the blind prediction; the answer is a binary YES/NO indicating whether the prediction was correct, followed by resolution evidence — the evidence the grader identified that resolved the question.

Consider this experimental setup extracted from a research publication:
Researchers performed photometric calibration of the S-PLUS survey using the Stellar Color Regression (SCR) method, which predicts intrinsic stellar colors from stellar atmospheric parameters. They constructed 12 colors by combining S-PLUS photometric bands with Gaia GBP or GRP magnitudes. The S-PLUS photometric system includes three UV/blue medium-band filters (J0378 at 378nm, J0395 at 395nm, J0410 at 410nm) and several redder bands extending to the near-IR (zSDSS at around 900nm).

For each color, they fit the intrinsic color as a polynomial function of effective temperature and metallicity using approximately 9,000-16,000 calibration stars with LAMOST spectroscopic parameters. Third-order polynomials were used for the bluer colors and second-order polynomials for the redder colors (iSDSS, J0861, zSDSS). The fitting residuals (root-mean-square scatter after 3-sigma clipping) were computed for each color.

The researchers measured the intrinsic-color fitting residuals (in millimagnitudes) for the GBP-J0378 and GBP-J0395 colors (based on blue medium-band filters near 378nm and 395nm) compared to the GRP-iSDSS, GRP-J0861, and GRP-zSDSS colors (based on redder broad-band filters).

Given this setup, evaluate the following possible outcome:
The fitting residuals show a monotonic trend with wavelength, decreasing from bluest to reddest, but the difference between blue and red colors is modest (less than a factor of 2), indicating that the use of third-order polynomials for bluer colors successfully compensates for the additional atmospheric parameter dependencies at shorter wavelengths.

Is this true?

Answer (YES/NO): NO